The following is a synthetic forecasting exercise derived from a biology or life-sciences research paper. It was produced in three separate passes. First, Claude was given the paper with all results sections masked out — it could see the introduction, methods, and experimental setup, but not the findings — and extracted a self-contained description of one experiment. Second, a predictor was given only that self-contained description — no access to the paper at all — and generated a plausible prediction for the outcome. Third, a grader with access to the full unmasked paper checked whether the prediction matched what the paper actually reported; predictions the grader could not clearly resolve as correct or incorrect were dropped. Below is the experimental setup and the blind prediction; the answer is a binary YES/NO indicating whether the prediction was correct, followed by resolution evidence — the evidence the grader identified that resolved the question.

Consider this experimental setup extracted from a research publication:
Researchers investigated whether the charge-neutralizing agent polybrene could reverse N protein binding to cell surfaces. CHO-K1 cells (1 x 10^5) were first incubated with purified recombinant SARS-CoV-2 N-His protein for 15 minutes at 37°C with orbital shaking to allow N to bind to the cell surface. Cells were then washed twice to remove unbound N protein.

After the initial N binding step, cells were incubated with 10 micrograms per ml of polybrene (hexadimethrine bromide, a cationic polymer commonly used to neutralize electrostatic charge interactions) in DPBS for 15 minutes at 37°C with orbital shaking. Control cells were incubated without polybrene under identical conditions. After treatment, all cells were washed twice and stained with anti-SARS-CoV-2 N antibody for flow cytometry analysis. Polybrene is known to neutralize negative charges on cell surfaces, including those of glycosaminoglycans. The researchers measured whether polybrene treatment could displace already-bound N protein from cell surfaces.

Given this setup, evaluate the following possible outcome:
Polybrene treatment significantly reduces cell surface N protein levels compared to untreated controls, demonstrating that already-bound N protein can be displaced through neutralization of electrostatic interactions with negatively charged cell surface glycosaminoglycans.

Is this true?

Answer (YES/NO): YES